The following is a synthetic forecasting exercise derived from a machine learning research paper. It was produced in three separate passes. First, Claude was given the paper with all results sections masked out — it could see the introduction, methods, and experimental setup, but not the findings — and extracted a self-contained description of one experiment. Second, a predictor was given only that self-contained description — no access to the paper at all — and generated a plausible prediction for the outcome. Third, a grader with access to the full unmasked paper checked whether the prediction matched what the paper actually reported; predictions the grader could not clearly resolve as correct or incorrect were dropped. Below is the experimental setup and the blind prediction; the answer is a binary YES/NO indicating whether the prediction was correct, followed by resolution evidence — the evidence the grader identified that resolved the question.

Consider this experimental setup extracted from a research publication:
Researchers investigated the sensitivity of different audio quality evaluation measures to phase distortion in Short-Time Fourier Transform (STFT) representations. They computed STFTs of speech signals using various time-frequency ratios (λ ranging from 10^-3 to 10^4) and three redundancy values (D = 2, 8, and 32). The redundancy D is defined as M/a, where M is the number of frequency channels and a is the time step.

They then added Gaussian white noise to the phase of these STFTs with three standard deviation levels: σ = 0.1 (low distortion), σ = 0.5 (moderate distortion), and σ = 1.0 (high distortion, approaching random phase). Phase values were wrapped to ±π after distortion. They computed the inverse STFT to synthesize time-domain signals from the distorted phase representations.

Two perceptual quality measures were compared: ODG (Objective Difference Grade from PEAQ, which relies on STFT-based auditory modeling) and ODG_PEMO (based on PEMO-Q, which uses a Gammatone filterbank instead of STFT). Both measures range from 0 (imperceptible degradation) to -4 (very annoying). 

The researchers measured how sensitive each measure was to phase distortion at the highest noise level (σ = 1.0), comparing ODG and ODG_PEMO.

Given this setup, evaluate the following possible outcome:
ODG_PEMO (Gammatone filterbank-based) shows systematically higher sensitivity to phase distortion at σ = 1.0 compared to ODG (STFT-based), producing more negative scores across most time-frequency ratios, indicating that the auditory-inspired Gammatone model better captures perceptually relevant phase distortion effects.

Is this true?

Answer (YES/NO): NO